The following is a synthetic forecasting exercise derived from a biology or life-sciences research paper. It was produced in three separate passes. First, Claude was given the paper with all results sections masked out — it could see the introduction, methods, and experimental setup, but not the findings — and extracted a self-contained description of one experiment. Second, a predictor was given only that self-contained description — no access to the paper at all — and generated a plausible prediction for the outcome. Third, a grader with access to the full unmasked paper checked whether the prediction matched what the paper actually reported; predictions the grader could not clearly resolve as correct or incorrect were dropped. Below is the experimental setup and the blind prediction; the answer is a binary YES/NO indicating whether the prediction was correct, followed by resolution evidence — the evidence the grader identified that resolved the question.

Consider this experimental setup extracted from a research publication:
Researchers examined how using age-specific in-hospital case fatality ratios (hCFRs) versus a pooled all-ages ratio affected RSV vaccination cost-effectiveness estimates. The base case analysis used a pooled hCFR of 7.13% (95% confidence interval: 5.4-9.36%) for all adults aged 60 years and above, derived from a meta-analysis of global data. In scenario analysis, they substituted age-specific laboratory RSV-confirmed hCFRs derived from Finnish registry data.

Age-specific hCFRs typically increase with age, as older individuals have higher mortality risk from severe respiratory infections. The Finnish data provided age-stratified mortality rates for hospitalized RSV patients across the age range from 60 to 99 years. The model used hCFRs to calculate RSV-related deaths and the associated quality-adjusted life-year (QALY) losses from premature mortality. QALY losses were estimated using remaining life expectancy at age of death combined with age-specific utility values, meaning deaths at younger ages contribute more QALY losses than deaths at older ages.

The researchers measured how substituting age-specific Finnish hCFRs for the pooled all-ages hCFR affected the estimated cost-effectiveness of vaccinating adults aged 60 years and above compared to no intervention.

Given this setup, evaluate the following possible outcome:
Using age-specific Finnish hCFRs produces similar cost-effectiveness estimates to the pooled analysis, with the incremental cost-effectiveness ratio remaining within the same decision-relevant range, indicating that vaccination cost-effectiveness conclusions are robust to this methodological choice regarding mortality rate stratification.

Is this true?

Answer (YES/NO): NO